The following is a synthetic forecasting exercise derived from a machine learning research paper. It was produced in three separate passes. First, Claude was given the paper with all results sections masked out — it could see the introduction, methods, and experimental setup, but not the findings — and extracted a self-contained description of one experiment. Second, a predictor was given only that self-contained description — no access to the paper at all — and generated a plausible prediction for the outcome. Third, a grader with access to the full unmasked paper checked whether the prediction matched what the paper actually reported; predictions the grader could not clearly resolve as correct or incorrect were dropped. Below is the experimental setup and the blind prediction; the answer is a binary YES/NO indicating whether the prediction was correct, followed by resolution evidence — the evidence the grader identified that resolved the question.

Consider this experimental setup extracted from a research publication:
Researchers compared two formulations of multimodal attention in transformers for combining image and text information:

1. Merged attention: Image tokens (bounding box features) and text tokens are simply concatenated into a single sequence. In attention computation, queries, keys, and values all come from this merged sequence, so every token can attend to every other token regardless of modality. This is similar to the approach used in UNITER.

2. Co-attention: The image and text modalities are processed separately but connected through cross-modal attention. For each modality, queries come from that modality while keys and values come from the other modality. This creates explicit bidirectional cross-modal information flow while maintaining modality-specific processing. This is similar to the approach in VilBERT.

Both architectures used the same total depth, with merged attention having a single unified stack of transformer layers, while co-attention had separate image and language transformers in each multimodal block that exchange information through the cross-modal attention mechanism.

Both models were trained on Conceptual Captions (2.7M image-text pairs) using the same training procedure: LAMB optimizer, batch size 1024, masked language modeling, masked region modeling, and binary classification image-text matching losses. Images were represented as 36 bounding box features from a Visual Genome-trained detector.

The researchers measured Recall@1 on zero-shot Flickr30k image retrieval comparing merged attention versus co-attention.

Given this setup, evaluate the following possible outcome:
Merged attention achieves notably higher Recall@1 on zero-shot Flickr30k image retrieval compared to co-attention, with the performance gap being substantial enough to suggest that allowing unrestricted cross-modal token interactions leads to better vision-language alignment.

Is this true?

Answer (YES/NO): NO